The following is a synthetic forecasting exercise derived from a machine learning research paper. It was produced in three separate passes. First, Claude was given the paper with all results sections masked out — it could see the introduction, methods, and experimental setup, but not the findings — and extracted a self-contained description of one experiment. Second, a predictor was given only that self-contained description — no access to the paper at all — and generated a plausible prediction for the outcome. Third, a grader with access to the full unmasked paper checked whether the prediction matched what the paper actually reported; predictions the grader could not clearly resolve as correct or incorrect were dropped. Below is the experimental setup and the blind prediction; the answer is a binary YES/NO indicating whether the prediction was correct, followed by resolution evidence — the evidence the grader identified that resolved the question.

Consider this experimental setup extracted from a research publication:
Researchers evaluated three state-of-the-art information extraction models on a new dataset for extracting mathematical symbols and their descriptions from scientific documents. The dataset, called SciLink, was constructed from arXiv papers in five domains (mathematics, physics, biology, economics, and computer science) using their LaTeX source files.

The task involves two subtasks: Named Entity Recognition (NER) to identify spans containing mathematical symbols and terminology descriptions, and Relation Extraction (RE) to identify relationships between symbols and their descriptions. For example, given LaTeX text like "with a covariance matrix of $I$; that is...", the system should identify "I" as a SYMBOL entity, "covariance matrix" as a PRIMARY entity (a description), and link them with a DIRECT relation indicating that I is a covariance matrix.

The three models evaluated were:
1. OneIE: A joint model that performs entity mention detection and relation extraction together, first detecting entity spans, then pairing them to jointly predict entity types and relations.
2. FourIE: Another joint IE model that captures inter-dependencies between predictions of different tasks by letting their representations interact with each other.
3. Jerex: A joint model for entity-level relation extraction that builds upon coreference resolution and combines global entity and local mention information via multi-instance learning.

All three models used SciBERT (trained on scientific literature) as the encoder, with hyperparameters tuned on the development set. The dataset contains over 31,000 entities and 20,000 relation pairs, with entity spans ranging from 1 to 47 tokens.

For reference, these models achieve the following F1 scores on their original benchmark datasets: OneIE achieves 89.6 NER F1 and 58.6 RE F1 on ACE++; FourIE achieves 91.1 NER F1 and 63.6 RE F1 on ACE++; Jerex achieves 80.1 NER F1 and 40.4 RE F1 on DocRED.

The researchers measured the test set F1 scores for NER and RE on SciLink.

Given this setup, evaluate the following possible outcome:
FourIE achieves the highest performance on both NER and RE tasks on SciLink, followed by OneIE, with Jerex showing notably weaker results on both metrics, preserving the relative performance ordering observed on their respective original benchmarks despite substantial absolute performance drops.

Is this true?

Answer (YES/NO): NO